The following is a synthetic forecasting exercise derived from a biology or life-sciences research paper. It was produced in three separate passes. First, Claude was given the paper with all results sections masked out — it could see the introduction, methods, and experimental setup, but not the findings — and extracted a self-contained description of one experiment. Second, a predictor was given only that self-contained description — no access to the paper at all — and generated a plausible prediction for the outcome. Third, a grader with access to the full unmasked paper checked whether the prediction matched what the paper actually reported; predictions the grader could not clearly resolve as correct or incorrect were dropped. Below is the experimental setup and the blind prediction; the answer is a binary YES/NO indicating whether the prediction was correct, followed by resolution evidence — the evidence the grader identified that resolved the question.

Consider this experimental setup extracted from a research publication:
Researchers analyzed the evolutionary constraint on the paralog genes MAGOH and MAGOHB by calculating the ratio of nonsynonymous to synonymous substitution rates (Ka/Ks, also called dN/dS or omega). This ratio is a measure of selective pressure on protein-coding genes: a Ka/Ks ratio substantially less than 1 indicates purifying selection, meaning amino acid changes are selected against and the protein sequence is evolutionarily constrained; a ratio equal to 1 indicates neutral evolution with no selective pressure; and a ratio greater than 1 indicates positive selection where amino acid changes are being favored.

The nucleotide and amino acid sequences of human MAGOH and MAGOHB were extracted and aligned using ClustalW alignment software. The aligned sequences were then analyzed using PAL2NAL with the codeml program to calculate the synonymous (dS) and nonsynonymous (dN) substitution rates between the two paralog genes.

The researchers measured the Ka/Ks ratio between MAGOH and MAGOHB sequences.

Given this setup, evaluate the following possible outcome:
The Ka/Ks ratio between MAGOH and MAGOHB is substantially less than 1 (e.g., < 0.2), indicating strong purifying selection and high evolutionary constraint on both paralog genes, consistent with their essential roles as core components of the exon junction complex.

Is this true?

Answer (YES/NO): YES